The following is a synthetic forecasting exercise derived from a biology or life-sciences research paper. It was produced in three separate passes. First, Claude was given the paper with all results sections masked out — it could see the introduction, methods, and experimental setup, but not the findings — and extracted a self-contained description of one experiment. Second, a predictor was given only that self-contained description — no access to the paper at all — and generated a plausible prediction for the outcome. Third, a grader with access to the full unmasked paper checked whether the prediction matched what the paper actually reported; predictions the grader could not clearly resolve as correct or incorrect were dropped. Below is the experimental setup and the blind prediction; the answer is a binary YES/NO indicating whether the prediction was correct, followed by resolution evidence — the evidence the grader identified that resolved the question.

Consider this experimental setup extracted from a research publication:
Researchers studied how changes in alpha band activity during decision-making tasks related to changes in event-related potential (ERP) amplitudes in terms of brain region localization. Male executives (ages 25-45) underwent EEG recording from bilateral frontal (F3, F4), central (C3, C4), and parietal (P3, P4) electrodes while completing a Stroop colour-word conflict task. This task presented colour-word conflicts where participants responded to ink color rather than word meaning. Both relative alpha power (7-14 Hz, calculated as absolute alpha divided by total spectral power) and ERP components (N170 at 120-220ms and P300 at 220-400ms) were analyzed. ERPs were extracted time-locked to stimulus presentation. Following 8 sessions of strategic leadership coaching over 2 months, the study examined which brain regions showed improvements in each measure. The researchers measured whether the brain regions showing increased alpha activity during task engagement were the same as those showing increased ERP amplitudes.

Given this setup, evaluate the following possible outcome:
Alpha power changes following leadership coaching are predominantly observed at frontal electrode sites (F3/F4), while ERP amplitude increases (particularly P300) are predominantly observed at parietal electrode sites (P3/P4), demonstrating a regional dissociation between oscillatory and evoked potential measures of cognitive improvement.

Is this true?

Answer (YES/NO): NO